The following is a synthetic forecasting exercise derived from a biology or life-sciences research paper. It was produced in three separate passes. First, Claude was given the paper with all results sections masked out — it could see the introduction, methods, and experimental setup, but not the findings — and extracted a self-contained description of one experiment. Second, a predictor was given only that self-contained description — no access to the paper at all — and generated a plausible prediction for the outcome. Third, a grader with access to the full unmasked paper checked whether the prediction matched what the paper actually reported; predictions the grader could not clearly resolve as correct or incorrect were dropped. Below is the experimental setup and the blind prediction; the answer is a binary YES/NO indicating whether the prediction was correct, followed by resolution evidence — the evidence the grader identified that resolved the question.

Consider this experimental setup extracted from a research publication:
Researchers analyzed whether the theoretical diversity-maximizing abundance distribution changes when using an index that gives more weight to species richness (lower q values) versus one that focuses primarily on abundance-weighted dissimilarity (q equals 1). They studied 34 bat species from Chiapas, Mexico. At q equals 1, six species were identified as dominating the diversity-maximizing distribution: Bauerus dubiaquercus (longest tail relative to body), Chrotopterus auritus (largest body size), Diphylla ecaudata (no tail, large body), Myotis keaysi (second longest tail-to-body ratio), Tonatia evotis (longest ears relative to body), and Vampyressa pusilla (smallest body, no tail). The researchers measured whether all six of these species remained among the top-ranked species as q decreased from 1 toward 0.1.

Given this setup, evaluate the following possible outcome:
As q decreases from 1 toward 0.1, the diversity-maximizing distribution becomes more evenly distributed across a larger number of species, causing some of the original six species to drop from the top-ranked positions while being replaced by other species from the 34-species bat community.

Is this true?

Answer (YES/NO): YES